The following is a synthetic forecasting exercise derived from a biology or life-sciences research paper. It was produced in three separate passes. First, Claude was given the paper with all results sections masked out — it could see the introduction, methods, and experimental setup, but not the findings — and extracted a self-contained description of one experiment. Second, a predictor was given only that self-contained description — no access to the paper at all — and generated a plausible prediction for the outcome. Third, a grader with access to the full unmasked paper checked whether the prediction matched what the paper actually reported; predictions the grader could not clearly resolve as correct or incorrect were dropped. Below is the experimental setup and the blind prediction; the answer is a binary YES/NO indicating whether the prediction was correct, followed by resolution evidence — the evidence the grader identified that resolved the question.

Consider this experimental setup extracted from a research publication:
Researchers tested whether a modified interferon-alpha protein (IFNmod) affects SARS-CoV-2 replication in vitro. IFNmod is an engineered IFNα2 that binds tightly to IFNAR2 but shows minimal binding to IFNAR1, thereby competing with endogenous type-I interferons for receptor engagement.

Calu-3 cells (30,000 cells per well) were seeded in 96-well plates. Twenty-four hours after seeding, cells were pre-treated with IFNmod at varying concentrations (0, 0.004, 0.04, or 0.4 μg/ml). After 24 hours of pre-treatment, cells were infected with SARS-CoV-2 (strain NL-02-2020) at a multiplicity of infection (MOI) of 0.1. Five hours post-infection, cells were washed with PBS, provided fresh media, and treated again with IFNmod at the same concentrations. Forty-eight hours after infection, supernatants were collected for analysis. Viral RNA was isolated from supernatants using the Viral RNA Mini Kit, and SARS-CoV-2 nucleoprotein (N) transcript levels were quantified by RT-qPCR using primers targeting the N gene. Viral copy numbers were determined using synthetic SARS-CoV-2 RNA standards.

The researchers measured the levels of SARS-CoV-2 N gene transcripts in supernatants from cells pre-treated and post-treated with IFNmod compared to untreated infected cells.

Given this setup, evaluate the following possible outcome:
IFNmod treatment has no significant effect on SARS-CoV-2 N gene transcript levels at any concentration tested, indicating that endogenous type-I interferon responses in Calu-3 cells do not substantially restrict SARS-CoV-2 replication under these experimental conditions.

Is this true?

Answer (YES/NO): NO